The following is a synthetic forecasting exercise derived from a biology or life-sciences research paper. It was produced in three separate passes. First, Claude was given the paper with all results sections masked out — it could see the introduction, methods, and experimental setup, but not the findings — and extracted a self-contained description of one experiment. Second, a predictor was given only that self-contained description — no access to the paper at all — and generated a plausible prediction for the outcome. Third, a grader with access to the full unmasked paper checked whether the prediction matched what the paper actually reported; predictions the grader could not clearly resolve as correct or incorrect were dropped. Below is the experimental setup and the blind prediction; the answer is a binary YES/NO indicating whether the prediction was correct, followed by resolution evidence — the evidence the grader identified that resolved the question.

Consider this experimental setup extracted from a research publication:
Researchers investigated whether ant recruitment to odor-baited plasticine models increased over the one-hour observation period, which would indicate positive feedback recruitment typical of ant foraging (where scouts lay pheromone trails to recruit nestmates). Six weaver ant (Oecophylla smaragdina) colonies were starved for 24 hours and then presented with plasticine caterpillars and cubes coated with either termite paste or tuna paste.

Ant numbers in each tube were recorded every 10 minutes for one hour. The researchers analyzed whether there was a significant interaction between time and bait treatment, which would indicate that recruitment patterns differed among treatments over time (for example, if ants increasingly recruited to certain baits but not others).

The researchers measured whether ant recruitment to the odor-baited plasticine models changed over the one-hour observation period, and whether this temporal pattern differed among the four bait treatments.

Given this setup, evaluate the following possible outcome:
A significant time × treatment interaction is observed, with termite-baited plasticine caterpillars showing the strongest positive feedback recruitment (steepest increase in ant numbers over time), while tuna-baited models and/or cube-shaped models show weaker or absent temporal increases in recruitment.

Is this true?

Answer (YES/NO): NO